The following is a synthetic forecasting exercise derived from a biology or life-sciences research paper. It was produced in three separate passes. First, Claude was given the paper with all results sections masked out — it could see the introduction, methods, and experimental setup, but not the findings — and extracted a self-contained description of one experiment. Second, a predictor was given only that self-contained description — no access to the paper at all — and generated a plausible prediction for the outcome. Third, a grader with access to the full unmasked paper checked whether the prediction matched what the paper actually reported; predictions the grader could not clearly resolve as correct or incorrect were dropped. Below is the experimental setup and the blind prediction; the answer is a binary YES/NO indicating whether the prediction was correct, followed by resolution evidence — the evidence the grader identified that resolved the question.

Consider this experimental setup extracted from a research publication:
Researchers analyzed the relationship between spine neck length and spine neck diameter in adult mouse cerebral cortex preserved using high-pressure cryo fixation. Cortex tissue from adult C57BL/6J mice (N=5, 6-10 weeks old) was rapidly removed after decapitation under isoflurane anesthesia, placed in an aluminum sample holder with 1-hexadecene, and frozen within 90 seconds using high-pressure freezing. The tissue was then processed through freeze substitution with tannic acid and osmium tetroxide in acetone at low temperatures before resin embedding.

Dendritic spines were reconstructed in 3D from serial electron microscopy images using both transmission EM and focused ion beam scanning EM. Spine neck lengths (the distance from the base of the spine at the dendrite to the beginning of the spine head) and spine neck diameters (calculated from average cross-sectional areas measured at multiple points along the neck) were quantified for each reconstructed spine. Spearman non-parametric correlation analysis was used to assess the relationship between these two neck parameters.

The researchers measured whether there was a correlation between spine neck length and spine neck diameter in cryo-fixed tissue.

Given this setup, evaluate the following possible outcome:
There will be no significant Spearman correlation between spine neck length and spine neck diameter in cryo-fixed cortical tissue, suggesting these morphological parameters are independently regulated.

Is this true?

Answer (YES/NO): YES